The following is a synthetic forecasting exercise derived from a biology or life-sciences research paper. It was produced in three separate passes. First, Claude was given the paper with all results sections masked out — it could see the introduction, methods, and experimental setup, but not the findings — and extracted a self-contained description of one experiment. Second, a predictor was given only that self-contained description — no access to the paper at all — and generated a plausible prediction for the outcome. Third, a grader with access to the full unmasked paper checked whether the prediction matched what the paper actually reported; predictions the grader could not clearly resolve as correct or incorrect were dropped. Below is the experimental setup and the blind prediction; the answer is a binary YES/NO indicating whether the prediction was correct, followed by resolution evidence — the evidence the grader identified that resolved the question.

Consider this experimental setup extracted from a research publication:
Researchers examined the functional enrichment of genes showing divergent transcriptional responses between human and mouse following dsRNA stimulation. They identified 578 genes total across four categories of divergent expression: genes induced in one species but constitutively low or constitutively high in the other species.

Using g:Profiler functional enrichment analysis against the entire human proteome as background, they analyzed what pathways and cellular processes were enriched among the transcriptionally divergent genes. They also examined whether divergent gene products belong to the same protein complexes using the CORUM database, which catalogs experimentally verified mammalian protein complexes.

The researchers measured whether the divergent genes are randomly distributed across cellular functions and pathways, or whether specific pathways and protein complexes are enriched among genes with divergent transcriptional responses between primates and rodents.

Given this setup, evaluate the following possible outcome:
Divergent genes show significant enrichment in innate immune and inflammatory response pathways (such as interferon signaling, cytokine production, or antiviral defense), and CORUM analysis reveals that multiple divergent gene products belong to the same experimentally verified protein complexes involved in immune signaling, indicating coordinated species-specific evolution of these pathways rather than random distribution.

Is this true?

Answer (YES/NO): NO